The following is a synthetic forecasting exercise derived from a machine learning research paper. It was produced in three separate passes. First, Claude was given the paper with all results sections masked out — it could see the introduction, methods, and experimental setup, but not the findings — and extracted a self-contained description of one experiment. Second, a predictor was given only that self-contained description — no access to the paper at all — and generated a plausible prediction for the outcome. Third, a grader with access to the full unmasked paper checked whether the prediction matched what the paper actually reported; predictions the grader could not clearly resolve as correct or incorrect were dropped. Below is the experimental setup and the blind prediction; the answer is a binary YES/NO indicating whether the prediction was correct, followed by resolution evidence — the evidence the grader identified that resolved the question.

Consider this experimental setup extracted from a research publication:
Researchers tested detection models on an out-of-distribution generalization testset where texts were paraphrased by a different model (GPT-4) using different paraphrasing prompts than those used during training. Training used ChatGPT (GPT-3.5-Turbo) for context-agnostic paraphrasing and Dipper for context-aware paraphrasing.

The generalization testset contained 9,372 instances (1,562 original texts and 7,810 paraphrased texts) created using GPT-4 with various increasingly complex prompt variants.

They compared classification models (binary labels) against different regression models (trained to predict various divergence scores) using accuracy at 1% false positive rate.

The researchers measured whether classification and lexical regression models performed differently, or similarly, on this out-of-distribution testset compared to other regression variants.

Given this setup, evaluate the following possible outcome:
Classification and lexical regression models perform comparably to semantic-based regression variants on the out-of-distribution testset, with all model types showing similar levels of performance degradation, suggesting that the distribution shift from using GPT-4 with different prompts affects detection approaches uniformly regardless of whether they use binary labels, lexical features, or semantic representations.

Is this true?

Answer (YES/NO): NO